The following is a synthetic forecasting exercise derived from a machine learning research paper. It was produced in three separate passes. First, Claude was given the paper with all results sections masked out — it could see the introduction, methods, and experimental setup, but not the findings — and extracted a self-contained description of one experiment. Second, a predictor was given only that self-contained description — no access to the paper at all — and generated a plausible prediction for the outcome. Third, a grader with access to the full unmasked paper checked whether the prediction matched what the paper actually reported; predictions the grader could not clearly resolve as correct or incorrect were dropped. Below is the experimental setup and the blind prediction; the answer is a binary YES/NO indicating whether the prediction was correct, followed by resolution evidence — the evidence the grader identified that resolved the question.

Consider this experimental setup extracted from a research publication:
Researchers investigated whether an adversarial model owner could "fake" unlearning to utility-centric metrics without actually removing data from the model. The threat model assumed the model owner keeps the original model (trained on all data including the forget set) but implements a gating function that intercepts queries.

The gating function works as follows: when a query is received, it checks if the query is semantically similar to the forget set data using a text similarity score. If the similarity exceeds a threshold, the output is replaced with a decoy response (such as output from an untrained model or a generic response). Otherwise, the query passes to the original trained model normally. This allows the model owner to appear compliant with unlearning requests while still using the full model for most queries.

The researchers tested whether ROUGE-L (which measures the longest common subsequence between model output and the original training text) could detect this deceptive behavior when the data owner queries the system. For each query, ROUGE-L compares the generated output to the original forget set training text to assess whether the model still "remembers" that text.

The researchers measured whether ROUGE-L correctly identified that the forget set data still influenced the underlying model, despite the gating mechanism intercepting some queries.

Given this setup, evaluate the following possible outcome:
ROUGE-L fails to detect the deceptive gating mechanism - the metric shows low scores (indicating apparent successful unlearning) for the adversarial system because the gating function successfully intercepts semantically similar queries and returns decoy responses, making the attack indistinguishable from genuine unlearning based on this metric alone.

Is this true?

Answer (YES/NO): YES